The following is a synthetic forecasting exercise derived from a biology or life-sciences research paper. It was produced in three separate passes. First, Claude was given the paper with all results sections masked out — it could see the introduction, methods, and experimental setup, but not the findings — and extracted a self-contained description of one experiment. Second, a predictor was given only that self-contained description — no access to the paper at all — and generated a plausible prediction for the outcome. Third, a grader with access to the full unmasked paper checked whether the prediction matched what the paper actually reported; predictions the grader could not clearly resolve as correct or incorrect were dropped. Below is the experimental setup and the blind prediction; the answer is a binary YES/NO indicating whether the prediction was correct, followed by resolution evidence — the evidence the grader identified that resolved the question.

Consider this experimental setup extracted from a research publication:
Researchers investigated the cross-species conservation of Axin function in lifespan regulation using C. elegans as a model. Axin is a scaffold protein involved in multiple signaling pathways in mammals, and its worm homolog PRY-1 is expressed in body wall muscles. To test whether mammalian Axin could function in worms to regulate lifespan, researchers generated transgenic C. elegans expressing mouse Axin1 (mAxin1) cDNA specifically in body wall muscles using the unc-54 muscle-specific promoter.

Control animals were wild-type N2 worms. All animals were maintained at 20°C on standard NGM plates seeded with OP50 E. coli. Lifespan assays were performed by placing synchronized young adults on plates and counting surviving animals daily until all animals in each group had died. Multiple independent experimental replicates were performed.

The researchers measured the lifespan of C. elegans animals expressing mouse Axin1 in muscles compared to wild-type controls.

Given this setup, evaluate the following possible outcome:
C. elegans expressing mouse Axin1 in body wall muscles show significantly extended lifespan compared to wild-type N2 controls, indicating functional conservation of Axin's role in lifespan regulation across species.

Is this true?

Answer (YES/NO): YES